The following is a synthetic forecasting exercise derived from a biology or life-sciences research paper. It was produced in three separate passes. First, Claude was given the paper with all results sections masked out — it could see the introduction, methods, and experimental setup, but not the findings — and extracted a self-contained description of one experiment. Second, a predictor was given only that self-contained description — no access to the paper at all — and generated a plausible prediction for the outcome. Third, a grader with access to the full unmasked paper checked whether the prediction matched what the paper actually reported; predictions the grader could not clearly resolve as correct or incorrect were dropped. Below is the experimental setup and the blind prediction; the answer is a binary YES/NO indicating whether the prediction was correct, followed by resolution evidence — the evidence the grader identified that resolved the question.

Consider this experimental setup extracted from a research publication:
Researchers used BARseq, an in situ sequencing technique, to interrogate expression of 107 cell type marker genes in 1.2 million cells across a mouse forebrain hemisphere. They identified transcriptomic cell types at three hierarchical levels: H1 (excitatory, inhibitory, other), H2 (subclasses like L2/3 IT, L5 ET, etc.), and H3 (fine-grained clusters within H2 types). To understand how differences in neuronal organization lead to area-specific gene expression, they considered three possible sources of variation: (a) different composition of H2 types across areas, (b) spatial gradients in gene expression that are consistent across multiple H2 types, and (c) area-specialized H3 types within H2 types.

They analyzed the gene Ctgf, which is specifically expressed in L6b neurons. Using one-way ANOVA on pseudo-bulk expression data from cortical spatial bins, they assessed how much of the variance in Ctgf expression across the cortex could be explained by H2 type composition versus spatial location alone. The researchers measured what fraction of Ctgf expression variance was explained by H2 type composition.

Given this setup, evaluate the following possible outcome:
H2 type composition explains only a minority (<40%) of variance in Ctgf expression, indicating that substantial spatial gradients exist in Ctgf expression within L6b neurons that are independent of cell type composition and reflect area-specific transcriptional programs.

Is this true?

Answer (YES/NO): NO